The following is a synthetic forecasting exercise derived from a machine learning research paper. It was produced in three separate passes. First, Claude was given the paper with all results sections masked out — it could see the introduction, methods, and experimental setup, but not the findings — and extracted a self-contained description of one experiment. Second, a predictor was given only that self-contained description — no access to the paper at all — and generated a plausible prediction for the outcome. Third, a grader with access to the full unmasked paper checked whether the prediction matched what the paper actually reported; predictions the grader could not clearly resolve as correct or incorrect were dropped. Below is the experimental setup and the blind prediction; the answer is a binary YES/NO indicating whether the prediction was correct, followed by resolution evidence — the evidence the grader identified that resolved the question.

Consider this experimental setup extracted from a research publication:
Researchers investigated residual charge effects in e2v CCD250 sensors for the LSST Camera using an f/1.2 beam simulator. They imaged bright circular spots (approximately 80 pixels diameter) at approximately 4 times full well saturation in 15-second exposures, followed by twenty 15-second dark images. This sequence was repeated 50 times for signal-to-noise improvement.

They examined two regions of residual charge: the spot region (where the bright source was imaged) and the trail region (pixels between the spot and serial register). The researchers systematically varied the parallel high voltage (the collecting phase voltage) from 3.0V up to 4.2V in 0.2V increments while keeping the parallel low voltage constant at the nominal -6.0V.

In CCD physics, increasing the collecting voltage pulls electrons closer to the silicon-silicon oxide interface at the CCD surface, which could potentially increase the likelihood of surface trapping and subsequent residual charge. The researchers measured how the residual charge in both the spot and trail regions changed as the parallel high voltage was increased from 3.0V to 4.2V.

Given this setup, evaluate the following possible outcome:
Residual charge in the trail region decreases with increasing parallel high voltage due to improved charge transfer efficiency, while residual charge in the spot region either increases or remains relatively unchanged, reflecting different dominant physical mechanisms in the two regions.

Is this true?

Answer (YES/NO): NO